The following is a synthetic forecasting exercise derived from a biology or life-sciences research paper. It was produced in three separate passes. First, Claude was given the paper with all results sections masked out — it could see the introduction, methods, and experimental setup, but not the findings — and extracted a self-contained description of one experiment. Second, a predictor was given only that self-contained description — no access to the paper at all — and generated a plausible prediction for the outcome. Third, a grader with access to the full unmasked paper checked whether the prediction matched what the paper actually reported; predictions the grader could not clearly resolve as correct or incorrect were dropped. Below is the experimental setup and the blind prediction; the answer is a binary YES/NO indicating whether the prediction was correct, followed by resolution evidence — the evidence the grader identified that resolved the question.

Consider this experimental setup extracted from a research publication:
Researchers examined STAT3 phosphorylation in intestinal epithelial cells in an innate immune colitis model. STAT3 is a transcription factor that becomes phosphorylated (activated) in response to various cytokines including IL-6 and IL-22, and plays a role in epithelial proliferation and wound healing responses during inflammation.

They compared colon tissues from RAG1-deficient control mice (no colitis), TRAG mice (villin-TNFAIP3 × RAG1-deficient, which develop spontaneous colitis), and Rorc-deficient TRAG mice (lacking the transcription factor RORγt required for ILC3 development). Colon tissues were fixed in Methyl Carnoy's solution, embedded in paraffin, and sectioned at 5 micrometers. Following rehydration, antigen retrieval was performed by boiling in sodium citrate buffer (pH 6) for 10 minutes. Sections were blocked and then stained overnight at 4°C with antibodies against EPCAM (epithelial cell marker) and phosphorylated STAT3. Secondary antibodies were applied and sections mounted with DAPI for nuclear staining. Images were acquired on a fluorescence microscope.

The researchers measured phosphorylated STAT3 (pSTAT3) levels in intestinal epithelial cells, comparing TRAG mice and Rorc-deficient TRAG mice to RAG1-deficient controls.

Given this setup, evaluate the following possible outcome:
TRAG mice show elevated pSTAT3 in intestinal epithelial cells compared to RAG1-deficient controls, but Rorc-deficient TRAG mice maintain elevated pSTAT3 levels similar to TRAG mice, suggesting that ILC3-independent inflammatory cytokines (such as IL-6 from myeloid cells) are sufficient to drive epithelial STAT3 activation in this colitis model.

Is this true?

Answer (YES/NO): NO